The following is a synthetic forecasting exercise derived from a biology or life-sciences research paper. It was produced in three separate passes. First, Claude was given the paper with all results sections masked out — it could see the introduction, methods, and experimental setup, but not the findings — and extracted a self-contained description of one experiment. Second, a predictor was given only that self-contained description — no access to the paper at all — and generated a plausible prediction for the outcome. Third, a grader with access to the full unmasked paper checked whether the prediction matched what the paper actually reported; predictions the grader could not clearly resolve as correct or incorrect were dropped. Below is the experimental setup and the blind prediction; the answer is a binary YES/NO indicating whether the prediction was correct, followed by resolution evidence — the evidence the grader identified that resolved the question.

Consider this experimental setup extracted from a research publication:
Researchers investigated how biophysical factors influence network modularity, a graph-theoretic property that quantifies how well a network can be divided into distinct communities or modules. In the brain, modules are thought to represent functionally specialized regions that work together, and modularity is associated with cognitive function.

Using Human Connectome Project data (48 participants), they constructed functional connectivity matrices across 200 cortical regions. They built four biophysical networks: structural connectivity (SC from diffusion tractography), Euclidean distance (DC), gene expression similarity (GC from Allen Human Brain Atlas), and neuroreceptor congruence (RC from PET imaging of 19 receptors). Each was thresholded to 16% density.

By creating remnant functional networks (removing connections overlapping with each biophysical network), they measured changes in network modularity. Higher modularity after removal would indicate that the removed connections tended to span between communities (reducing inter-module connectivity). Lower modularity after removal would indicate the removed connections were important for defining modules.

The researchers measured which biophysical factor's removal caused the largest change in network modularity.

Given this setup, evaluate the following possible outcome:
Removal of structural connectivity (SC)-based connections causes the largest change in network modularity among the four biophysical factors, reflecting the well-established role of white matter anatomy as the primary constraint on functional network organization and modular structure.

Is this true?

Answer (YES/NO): NO